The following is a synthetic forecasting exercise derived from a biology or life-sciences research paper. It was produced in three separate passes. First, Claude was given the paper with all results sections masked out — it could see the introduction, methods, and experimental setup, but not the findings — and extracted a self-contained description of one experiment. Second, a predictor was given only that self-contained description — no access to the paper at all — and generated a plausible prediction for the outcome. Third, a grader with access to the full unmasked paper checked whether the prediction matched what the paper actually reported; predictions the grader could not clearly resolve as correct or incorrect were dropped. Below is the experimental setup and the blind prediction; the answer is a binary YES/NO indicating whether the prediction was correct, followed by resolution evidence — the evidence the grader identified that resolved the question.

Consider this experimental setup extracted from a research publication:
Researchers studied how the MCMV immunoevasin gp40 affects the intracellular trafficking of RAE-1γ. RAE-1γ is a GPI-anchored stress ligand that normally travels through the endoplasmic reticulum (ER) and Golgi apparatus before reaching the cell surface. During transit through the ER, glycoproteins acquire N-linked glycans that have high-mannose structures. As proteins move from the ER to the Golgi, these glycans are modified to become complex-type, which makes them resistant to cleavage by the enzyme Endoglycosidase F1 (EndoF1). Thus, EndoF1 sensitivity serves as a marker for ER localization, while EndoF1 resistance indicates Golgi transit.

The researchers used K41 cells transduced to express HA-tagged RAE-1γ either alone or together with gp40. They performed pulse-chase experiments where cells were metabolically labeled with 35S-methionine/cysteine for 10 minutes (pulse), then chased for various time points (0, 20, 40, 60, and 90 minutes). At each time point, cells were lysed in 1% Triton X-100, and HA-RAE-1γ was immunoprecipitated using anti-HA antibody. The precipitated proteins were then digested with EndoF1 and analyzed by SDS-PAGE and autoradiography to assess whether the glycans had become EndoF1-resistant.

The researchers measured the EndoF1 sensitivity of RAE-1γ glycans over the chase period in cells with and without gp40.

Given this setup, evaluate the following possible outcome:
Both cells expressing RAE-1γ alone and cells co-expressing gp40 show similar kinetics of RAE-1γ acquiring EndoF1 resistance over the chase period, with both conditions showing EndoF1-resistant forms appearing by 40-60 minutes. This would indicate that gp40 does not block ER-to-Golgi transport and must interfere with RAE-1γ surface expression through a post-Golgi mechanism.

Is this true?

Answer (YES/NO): NO